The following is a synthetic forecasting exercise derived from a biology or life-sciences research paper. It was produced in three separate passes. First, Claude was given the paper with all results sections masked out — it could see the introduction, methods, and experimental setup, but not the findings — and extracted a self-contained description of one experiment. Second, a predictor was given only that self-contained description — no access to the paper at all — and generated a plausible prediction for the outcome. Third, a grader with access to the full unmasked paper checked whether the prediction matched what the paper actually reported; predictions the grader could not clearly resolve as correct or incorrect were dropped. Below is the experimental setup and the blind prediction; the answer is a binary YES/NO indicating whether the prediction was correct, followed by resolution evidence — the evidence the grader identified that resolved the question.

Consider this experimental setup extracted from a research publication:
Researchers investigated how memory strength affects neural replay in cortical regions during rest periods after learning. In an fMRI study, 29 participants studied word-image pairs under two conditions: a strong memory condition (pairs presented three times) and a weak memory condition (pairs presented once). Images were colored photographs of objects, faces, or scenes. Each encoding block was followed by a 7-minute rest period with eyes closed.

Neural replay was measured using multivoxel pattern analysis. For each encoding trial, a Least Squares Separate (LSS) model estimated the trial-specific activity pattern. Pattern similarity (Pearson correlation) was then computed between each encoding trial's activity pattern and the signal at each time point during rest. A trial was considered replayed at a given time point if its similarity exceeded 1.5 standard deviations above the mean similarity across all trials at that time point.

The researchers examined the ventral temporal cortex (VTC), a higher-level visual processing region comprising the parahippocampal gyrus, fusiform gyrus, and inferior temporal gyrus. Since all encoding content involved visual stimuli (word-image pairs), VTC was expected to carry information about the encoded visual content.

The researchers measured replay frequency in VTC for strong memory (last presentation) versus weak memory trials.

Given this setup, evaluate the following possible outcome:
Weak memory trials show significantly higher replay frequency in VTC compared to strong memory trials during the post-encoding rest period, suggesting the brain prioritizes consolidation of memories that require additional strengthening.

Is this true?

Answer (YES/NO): NO